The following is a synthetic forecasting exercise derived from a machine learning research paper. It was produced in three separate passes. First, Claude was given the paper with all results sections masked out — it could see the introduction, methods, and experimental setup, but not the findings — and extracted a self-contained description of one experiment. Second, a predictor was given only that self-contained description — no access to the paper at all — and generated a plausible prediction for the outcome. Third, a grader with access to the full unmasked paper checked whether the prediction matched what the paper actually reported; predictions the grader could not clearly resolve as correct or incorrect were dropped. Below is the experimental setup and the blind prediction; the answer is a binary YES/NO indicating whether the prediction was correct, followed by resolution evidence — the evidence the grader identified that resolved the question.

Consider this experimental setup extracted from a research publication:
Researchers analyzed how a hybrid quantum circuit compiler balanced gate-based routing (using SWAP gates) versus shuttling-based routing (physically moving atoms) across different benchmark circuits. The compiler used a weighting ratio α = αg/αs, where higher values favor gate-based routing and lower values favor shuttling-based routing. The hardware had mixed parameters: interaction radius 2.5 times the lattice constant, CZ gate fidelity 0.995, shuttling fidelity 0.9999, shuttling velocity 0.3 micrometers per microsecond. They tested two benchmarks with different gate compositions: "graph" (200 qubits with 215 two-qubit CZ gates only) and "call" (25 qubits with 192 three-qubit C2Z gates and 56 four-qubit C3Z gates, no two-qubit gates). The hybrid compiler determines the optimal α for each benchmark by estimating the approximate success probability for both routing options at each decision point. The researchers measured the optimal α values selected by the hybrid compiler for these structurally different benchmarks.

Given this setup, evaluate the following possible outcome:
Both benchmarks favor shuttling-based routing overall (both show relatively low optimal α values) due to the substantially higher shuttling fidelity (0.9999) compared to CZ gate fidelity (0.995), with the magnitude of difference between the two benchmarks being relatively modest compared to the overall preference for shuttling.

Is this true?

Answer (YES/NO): NO